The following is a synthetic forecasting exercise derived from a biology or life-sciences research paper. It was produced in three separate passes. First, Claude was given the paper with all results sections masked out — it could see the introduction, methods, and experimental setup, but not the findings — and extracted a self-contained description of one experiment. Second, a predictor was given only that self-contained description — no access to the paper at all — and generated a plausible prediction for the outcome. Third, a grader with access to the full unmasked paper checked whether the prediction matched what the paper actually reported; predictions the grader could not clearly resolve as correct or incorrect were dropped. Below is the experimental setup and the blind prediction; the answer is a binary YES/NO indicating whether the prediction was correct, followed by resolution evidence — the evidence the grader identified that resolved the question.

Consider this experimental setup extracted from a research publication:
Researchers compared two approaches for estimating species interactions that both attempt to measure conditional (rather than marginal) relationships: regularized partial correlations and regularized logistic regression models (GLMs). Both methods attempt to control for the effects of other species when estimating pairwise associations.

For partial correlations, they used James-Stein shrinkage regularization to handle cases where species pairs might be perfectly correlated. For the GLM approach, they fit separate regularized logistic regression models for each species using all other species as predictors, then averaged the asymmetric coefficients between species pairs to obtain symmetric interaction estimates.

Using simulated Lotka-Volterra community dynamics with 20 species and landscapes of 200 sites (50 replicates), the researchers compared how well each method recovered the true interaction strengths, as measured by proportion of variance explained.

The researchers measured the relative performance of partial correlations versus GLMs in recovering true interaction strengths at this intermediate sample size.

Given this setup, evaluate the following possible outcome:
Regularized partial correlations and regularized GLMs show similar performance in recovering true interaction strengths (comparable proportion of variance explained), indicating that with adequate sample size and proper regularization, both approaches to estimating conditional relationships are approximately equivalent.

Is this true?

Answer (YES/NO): NO